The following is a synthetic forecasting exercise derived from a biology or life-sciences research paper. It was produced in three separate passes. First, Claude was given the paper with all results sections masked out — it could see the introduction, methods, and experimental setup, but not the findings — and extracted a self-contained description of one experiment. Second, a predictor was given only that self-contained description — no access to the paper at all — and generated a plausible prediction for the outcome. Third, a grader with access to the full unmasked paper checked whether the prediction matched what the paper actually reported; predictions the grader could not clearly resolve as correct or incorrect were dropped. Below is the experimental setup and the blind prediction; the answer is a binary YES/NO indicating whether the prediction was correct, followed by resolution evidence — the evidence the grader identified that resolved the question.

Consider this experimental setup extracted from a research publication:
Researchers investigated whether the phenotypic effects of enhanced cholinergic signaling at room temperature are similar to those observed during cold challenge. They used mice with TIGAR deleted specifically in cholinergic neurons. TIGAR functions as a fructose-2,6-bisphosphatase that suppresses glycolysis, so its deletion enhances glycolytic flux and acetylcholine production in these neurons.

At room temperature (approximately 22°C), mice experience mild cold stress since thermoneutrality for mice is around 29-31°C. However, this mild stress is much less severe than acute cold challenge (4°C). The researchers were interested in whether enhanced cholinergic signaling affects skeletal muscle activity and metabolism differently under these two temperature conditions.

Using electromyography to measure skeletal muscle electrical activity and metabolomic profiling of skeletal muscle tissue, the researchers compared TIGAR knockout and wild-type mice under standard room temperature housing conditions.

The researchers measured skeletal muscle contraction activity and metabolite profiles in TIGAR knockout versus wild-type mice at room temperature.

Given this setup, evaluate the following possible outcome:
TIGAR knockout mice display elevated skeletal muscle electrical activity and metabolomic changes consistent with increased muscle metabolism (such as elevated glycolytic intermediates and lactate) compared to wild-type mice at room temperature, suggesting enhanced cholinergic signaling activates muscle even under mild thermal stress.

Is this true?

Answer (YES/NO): NO